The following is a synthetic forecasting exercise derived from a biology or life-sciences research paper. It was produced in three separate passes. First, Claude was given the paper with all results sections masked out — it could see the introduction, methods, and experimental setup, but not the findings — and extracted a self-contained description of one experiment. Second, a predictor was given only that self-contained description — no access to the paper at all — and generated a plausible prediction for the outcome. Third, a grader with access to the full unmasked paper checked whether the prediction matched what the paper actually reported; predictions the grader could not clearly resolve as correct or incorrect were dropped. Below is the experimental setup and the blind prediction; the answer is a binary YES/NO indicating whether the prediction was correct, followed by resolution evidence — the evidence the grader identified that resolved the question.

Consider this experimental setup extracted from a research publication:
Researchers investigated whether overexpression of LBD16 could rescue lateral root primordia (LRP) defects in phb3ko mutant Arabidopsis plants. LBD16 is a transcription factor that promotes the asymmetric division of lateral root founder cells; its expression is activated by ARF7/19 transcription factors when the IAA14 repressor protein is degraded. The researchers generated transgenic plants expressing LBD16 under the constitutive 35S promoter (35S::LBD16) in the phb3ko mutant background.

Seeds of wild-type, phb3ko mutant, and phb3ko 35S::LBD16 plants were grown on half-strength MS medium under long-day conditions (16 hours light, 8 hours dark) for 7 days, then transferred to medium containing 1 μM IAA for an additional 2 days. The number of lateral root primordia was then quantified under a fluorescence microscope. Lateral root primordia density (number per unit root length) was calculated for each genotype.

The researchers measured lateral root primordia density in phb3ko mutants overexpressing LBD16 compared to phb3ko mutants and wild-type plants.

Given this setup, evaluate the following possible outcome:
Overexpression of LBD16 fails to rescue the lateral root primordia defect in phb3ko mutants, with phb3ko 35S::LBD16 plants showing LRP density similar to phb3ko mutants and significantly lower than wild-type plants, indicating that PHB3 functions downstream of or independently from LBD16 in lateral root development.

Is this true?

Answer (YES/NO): NO